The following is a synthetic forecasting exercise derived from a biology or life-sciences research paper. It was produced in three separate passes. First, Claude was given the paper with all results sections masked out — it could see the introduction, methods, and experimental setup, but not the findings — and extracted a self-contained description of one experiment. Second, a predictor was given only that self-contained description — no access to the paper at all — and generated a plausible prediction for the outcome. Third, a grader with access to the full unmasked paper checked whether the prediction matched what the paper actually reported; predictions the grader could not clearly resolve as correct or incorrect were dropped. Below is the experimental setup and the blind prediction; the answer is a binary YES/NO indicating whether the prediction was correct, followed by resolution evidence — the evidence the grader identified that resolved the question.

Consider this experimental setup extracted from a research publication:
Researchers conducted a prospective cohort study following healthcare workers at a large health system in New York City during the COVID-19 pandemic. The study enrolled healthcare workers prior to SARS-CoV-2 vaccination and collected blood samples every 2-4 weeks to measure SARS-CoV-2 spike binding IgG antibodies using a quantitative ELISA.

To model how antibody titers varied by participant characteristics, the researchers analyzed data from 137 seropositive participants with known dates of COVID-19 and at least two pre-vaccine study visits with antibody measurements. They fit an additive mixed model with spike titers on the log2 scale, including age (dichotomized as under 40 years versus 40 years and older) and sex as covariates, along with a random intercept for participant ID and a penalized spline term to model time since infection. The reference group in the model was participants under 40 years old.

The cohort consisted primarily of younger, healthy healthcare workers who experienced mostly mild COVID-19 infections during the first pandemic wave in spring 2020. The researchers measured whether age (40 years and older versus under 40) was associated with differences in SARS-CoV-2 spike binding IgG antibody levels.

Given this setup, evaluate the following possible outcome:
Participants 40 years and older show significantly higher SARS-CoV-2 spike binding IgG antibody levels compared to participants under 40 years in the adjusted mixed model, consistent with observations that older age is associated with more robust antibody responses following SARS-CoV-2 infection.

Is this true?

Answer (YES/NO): YES